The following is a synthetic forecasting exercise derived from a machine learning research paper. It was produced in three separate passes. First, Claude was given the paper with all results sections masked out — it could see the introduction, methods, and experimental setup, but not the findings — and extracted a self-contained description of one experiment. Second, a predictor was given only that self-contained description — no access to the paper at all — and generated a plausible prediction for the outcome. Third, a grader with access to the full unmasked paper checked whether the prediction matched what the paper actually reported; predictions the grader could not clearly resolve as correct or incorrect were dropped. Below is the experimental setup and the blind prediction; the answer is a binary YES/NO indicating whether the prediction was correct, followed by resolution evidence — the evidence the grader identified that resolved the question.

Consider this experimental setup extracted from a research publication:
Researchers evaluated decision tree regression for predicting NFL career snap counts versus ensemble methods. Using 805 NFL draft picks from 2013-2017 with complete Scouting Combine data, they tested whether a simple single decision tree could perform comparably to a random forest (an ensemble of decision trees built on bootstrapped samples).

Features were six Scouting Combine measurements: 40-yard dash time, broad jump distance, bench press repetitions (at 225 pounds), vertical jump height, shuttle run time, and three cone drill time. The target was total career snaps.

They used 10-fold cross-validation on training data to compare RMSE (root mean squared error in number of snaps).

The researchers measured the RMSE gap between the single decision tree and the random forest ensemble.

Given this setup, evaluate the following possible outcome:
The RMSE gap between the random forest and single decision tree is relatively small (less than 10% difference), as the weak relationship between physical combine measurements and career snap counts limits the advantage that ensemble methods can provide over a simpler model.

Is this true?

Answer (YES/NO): NO